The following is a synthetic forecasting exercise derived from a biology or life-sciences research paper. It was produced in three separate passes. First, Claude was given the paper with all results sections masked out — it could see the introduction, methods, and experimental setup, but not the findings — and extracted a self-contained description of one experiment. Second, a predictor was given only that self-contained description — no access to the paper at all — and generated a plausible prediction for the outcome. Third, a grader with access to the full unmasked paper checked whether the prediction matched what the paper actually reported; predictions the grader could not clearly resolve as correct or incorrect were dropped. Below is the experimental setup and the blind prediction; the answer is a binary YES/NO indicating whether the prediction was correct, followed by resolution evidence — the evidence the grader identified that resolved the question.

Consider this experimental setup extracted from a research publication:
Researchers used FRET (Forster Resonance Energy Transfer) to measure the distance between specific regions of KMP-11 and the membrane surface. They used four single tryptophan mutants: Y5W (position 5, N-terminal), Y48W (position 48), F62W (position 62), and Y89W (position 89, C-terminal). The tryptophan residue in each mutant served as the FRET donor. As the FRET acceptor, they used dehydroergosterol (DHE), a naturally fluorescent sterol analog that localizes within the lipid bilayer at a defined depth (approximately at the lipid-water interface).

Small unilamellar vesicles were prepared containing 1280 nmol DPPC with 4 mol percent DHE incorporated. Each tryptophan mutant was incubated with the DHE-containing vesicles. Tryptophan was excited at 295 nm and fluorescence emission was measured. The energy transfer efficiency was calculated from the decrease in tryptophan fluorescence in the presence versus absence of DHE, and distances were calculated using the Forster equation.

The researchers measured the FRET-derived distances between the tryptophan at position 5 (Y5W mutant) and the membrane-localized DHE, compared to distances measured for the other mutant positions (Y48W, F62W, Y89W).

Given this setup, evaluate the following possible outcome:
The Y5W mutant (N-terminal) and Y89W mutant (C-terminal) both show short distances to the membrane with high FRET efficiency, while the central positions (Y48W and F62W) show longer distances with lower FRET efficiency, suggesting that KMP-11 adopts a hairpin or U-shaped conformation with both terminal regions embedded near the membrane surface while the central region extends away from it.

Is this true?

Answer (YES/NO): NO